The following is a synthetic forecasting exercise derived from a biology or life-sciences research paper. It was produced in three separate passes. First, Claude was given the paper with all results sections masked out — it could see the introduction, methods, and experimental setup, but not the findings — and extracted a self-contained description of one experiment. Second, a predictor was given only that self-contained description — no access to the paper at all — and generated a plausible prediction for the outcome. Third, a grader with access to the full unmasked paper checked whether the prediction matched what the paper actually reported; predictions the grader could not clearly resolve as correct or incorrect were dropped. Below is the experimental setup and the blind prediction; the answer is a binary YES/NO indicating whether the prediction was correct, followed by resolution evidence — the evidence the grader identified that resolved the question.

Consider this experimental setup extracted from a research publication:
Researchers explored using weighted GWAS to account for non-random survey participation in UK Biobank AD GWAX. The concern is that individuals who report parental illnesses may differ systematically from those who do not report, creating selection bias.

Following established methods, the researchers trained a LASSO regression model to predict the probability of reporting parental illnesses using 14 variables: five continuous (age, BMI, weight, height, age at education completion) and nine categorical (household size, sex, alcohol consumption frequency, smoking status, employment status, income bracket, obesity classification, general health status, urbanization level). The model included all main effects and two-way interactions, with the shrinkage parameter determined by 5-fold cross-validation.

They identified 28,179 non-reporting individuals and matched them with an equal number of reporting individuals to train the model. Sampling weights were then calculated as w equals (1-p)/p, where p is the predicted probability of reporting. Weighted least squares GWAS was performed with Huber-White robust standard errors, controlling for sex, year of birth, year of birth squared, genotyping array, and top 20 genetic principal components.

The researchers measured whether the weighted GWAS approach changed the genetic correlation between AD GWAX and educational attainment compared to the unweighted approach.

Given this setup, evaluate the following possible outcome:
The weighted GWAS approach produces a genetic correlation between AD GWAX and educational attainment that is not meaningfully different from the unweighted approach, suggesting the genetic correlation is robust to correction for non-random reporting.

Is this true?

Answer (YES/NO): YES